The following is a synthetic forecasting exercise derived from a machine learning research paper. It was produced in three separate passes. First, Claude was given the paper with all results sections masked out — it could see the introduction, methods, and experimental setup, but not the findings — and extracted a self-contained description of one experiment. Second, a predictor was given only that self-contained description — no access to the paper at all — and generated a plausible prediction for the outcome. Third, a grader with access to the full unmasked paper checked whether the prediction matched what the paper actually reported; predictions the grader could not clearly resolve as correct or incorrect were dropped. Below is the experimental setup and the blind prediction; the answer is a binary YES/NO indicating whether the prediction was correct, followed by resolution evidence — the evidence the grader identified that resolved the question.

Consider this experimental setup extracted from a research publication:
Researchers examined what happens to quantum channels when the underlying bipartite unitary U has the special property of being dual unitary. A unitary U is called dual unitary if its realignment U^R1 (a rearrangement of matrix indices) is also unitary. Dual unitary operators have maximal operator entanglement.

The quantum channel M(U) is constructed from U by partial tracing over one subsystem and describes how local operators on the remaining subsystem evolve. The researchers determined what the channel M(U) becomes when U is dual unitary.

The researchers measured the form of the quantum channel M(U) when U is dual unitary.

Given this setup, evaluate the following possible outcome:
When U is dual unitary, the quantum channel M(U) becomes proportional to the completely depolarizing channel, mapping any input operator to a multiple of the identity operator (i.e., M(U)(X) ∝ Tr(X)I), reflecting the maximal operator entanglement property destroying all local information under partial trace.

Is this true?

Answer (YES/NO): YES